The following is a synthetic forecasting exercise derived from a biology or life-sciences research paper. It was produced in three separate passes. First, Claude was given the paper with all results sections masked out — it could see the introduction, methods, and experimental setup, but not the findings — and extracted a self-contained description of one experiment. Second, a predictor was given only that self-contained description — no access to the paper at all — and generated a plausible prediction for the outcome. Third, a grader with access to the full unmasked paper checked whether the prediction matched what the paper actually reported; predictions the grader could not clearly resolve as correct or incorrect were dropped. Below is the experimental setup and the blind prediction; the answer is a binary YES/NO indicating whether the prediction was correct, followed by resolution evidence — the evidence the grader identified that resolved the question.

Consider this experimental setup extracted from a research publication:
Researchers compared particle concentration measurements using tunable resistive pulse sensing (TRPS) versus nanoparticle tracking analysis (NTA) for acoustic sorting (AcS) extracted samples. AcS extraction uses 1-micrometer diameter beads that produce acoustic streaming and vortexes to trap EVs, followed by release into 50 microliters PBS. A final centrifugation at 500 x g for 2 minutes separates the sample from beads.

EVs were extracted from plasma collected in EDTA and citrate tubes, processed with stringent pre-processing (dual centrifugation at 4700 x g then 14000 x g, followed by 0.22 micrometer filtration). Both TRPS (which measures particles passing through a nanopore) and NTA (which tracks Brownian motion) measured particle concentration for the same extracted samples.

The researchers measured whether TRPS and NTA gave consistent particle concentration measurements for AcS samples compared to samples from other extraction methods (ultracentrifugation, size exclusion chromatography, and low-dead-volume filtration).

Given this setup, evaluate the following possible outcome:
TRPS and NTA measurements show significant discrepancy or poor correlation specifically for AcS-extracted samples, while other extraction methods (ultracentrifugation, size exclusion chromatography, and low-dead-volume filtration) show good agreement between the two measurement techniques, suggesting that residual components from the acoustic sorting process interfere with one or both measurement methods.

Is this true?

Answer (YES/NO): NO